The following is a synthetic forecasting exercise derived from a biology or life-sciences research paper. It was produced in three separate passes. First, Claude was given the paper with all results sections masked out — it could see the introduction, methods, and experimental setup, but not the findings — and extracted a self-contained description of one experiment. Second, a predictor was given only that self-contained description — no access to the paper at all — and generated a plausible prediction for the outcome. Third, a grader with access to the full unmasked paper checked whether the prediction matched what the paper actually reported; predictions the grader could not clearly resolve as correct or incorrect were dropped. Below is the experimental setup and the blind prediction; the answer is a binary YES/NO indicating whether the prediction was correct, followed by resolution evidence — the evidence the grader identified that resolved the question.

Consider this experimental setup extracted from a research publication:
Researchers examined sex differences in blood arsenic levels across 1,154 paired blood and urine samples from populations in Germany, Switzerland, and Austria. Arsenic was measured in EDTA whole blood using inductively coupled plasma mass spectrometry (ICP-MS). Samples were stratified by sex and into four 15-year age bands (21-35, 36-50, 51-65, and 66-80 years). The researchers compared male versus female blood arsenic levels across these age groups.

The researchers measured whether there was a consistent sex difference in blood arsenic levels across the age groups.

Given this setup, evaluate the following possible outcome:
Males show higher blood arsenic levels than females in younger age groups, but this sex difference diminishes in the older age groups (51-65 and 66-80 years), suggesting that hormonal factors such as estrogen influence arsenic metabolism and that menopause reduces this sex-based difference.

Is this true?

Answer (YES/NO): NO